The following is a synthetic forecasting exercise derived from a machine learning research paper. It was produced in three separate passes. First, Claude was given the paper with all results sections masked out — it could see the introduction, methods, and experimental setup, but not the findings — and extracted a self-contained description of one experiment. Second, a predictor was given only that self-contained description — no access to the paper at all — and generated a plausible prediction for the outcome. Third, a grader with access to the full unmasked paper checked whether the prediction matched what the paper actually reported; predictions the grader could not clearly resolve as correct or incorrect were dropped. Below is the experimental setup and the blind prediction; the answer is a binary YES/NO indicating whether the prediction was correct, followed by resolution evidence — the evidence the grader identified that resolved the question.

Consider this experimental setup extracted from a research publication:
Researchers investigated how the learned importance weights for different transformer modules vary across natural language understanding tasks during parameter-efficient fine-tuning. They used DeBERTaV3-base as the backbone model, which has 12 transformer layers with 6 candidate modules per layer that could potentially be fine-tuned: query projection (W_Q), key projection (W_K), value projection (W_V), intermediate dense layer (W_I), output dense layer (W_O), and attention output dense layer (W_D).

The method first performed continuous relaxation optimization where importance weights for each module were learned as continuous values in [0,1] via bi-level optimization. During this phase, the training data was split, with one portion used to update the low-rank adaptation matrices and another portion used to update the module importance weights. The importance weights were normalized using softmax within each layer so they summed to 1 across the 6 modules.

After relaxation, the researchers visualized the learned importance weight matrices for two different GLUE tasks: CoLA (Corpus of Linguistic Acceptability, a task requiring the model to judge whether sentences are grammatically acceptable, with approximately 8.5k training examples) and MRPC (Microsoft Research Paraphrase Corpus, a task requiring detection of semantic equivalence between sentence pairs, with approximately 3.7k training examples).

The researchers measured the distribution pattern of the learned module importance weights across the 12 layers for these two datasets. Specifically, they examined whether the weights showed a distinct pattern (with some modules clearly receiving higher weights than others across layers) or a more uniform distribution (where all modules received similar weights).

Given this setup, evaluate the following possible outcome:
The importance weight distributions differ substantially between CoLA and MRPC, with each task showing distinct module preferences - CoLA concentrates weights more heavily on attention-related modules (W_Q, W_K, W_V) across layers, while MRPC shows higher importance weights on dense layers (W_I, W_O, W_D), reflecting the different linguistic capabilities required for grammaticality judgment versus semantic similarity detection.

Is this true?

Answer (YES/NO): NO